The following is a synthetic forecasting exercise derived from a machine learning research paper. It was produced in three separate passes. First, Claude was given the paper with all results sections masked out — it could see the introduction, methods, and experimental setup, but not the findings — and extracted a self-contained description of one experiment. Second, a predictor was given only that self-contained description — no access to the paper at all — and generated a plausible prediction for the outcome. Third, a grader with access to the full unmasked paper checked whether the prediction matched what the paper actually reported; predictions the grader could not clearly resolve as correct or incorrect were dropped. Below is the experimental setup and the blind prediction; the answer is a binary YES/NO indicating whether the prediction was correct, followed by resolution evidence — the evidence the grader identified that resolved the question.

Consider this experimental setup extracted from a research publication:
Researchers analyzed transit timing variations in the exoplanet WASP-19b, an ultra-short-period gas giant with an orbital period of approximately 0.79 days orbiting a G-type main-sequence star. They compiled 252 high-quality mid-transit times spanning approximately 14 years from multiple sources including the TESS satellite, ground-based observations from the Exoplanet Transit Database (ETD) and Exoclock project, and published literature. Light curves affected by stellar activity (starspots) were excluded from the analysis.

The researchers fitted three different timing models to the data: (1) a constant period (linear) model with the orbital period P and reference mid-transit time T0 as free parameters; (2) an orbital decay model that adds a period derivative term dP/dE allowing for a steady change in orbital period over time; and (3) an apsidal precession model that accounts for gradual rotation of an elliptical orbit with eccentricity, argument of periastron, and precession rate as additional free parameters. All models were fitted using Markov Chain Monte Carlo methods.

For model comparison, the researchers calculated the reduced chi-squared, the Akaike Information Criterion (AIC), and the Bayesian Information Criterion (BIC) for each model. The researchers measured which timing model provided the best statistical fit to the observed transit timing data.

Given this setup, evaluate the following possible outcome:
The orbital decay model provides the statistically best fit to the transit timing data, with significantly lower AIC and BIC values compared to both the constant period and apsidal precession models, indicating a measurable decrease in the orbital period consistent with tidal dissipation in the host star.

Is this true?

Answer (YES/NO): NO